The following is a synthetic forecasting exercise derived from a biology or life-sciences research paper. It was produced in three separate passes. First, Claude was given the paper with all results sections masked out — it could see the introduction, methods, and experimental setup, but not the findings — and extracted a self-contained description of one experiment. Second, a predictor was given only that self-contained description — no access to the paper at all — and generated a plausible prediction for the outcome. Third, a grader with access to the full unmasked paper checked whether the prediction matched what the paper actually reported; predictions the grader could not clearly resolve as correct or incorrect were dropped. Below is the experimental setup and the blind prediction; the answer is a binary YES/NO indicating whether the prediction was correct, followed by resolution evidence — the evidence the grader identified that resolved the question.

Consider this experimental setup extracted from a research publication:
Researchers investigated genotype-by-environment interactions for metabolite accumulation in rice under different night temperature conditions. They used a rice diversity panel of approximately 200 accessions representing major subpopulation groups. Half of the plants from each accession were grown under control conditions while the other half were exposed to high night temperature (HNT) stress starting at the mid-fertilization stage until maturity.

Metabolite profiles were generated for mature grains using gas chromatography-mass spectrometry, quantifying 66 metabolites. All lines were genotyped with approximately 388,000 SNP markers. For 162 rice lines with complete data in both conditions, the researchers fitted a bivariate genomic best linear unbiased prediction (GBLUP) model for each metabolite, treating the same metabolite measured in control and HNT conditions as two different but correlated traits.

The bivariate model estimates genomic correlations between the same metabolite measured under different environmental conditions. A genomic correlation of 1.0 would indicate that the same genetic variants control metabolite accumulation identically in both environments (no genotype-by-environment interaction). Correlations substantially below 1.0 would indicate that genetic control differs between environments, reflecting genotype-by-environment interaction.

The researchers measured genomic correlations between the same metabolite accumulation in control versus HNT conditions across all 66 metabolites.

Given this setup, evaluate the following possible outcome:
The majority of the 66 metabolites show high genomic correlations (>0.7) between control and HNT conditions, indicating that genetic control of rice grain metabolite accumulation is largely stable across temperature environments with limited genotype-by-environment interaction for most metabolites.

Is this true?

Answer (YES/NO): NO